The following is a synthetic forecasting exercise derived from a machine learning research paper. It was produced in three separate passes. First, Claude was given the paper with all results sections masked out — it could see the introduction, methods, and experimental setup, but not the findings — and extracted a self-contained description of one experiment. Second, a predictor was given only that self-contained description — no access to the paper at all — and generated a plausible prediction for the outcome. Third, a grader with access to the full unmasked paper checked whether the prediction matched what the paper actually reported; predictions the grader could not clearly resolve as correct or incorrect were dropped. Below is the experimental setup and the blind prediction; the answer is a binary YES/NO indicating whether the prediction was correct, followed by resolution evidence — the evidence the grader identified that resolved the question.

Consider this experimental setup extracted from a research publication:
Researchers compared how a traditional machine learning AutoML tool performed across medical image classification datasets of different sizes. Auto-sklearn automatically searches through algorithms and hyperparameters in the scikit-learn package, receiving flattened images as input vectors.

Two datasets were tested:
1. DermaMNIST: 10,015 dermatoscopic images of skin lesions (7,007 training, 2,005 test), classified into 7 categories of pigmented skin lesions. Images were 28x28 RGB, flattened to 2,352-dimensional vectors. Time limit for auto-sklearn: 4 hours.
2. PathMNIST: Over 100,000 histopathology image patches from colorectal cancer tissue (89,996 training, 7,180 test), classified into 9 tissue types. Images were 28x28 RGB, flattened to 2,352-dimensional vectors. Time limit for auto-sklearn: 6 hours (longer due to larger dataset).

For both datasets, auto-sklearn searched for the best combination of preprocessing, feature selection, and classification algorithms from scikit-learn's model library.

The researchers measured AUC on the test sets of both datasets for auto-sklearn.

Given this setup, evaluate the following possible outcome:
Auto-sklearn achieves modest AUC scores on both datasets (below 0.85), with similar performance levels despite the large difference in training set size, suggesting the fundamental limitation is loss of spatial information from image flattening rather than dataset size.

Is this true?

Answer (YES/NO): NO